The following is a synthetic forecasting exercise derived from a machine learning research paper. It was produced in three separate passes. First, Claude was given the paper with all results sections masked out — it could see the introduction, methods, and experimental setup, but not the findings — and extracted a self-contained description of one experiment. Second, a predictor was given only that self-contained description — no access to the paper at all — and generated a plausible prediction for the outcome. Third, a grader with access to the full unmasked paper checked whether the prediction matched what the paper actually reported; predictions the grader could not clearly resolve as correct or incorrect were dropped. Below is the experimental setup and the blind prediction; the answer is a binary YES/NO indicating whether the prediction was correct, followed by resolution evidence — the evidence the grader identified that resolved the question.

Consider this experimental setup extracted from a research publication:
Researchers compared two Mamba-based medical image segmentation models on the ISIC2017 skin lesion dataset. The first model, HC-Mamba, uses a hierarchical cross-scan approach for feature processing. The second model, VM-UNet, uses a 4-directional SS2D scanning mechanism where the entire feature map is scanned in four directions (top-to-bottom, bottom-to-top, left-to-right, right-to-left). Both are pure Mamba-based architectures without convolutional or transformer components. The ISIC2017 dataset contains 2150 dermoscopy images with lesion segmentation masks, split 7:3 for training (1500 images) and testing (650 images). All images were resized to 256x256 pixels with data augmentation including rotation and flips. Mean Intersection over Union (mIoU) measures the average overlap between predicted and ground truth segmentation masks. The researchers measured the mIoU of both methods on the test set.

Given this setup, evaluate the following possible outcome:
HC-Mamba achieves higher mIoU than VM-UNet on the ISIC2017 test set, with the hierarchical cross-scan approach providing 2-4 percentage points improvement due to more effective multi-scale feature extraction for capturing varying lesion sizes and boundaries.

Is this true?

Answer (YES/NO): NO